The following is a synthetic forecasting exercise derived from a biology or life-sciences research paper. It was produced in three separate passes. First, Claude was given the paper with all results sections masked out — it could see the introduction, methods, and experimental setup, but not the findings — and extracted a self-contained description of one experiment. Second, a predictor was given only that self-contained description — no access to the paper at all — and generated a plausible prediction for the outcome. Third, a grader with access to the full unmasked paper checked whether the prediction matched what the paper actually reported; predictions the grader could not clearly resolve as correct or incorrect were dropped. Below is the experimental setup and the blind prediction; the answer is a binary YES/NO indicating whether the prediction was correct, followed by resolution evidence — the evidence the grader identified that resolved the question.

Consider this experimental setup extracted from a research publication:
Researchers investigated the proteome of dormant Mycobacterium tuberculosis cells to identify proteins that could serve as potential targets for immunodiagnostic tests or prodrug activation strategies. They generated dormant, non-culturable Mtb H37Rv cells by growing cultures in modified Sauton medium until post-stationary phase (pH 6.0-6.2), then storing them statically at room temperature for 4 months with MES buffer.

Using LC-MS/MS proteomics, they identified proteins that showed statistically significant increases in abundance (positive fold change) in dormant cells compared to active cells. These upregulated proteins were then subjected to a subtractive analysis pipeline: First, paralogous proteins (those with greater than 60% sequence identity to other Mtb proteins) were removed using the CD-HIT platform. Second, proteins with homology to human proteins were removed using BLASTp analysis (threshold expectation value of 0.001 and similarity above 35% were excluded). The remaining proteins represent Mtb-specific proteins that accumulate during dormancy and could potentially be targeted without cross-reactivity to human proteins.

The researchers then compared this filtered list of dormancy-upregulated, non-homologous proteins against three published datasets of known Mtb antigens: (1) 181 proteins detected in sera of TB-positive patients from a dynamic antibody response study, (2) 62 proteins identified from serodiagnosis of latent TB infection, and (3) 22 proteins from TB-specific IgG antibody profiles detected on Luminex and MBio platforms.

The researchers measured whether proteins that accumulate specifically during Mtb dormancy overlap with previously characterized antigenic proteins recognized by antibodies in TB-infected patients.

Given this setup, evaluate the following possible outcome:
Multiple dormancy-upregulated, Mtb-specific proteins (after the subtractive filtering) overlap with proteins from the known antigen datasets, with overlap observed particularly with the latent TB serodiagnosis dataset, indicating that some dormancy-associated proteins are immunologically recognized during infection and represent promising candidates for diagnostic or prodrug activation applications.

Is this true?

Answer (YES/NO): YES